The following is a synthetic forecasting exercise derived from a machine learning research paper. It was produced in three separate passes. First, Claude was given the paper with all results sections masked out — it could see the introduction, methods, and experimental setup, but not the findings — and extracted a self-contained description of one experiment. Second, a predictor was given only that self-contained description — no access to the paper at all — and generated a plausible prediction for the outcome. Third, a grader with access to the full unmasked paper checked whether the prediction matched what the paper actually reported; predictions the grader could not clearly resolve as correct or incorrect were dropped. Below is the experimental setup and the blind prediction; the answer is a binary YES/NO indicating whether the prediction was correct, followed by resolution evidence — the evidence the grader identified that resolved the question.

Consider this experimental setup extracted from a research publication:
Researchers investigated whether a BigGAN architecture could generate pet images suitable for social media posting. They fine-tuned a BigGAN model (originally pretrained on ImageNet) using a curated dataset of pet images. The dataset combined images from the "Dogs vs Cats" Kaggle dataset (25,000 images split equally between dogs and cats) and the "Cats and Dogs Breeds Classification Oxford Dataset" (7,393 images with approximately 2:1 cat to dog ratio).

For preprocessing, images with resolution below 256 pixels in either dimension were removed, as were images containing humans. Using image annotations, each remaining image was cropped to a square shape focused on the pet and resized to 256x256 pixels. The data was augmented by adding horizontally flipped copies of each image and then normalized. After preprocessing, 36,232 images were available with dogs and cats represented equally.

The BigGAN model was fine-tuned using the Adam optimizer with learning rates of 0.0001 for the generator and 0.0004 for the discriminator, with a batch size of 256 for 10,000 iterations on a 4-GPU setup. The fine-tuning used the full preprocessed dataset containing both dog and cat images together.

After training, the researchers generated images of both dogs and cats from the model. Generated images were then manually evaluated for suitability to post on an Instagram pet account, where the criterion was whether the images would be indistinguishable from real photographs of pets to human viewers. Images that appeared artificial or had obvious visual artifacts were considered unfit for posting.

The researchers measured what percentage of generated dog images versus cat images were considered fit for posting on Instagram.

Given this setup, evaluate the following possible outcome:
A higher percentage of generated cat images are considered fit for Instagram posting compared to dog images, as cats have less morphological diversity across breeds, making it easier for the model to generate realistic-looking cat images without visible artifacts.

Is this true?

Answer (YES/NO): NO